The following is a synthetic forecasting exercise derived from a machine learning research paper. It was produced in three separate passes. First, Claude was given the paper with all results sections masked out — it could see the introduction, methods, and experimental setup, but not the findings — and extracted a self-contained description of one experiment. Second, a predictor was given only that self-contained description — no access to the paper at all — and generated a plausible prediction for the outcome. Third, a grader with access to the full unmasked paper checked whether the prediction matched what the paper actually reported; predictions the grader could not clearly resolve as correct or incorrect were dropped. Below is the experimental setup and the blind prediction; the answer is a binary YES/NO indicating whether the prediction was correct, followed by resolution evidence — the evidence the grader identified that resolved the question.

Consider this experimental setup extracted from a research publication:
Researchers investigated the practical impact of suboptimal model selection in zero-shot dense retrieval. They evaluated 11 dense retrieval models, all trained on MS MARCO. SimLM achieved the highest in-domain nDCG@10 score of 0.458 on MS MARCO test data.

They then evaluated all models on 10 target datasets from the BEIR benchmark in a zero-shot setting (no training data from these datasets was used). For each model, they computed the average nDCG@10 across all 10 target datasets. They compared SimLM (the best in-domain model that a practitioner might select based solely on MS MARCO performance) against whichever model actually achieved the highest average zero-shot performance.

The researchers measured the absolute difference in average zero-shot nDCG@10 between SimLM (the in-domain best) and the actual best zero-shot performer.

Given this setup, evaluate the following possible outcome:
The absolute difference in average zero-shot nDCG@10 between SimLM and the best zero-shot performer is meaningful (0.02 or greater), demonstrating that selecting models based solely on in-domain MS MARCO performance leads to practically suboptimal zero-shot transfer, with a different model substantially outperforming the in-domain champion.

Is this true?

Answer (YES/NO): YES